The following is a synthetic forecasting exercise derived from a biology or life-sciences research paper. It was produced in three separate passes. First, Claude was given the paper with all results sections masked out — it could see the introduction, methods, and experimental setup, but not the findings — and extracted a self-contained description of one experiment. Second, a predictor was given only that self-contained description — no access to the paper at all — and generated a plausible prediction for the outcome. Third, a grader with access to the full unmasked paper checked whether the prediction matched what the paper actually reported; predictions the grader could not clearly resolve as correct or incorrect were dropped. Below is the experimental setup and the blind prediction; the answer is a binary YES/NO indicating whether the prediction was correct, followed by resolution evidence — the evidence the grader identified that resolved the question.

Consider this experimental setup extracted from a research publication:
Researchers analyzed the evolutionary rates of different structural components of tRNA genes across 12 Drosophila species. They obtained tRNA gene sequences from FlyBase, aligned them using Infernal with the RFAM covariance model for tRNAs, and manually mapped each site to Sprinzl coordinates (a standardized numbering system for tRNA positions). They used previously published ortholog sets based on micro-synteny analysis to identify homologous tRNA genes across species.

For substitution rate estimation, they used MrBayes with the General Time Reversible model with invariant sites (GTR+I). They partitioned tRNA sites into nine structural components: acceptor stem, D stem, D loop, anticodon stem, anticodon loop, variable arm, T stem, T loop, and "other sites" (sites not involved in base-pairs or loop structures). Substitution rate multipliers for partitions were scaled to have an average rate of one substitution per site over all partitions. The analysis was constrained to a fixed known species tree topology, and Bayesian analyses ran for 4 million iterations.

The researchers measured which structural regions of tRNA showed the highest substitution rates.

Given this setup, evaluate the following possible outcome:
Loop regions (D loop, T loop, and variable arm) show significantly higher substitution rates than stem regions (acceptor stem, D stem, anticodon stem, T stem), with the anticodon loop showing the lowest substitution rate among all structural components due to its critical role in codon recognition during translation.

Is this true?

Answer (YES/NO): NO